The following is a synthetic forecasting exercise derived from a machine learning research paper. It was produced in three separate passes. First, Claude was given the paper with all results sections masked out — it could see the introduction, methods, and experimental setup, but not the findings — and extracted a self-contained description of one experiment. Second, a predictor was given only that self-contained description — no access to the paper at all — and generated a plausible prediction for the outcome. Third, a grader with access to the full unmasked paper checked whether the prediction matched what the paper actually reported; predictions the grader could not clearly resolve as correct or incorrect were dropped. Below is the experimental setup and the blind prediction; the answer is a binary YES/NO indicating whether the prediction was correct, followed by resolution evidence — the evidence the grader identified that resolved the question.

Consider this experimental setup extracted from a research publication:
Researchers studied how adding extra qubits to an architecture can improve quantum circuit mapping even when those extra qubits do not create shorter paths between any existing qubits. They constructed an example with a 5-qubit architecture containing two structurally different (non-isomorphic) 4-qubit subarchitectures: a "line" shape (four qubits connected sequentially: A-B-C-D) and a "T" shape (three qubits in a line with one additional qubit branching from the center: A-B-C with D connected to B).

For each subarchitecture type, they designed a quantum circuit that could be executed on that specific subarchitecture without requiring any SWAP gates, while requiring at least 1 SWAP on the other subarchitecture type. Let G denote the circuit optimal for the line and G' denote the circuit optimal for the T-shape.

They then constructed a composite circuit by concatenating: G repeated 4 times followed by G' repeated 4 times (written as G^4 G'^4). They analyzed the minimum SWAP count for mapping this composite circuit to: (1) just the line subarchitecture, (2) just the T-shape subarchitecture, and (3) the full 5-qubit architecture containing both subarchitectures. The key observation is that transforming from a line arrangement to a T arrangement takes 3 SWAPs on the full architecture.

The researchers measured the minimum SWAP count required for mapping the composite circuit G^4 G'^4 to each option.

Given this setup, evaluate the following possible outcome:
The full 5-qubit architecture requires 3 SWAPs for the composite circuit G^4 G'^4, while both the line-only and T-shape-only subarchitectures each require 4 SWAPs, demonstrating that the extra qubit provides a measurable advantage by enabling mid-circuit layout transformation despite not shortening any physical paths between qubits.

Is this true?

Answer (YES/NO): YES